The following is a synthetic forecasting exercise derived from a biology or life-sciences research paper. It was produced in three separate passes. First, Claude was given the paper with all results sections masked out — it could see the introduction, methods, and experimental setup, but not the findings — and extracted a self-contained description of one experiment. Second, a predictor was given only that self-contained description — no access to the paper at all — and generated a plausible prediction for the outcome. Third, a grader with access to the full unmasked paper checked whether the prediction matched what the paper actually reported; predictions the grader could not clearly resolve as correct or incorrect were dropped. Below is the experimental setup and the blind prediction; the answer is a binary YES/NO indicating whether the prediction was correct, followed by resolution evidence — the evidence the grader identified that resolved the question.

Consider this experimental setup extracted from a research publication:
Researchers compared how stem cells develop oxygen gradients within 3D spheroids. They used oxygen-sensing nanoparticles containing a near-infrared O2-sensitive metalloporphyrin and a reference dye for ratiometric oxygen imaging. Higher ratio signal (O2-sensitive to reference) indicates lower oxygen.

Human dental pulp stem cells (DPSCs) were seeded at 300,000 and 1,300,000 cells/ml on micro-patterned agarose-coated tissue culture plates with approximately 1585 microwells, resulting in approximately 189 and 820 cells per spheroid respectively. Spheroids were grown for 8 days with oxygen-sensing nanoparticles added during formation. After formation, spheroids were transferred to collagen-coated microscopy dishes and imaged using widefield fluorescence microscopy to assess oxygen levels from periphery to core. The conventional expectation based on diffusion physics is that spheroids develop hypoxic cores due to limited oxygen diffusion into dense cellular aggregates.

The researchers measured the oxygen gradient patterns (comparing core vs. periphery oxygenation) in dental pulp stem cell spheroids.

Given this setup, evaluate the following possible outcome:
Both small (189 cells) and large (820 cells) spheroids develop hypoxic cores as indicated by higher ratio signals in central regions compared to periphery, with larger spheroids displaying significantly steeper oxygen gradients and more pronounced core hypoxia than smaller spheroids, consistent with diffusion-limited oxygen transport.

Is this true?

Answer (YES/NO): NO